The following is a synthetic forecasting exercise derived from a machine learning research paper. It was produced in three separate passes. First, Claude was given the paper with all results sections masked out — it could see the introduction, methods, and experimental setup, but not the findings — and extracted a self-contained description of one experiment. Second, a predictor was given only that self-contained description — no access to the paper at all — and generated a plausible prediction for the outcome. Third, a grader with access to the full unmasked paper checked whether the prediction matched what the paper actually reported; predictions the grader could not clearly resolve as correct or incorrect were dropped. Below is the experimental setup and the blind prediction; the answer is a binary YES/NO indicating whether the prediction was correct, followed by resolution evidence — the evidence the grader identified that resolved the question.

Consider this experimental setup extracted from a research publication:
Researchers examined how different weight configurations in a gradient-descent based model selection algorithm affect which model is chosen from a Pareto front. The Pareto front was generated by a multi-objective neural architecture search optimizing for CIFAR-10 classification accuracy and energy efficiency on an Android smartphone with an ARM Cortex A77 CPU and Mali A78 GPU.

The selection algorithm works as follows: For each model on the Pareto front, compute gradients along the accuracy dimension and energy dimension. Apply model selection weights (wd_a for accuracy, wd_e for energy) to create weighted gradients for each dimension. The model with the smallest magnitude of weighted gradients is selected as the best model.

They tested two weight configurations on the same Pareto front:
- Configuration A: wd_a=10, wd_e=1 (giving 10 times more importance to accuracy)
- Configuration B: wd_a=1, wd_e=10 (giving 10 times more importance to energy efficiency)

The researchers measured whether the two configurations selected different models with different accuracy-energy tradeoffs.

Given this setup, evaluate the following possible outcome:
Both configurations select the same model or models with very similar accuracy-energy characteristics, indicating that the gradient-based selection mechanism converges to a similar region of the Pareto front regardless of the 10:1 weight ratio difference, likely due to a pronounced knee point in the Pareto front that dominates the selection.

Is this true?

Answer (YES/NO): NO